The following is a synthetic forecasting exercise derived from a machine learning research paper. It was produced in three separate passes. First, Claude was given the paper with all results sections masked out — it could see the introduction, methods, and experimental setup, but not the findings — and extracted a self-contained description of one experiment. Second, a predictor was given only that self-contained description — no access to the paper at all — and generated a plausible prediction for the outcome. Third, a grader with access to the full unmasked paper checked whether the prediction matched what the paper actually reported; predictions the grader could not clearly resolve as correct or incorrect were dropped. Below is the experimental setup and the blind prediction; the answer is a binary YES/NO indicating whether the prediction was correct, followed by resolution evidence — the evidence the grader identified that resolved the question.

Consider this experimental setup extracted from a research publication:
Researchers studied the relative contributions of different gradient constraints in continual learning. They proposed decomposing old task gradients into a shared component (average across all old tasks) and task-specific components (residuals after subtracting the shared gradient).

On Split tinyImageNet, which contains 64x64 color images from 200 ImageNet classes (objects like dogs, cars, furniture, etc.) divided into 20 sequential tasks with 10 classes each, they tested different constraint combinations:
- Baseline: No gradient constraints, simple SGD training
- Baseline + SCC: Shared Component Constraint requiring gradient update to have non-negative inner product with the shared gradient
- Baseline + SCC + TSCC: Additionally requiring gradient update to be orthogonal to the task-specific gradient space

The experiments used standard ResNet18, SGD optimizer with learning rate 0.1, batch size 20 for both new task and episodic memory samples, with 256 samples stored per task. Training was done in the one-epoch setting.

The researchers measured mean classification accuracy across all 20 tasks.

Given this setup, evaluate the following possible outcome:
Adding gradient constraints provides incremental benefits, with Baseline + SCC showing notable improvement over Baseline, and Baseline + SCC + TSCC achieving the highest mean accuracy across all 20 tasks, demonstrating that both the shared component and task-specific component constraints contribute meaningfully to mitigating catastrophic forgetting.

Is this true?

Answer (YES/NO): YES